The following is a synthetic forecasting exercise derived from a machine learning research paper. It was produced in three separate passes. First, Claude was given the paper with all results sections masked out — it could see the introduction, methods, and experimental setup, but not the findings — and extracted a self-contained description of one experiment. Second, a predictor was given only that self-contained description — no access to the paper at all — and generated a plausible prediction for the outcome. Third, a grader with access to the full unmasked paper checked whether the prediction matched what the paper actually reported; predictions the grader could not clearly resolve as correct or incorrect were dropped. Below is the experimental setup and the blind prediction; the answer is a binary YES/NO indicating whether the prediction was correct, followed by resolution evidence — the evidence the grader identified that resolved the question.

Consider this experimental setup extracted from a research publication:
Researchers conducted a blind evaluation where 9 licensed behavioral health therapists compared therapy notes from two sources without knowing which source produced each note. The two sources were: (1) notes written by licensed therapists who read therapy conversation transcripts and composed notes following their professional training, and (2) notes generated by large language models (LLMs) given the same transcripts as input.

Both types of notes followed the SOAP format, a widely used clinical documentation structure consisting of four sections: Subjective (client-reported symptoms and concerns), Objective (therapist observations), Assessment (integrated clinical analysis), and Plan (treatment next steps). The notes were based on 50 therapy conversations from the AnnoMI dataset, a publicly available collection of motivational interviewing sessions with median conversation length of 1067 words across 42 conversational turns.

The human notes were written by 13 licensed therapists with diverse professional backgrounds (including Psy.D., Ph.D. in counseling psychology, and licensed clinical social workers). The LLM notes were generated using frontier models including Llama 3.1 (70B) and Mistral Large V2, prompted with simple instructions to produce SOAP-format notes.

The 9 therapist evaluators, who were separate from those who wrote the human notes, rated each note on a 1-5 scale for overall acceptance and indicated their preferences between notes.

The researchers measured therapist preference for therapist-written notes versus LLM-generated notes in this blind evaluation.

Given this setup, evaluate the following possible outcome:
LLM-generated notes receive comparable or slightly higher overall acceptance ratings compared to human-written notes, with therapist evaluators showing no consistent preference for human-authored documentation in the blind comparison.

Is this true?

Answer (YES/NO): NO